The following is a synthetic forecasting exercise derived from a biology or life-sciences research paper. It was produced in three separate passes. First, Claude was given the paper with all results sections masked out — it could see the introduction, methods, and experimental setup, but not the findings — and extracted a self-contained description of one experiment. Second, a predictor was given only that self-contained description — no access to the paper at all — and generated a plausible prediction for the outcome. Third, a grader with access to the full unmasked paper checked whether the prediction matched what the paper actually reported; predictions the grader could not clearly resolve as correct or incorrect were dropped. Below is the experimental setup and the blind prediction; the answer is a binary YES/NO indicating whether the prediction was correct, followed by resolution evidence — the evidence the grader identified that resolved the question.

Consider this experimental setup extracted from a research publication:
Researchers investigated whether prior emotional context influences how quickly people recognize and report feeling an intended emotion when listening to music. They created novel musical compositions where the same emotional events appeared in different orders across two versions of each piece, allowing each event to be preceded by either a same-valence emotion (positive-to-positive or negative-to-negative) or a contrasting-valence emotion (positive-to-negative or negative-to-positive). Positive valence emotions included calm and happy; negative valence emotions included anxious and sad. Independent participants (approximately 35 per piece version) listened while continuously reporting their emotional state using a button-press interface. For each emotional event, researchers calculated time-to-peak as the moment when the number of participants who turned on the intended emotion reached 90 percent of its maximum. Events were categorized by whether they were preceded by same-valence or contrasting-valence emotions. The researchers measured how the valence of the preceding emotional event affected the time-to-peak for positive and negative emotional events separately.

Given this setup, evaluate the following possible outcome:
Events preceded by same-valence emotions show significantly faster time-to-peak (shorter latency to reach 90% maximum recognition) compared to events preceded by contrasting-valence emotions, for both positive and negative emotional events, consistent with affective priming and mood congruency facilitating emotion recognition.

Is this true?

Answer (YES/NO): NO